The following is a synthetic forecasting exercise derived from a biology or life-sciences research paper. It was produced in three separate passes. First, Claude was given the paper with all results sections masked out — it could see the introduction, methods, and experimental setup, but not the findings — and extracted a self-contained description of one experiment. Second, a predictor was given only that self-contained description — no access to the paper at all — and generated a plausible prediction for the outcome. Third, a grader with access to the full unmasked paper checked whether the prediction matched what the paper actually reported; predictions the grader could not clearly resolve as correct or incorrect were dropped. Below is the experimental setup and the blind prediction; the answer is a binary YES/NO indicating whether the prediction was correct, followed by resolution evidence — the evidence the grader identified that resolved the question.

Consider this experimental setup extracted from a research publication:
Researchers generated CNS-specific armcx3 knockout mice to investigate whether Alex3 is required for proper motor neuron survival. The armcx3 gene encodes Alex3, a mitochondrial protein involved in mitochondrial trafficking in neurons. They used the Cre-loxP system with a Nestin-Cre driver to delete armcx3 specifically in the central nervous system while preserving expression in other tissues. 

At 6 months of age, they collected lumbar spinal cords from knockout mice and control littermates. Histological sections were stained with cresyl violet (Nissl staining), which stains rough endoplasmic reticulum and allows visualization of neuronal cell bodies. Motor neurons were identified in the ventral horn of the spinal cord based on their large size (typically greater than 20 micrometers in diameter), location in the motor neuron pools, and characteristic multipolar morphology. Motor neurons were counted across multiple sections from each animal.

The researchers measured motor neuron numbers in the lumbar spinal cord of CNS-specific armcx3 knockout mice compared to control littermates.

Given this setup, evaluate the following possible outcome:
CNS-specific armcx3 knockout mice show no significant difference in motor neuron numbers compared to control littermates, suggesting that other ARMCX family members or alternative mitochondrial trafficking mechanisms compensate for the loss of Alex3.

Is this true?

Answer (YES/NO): NO